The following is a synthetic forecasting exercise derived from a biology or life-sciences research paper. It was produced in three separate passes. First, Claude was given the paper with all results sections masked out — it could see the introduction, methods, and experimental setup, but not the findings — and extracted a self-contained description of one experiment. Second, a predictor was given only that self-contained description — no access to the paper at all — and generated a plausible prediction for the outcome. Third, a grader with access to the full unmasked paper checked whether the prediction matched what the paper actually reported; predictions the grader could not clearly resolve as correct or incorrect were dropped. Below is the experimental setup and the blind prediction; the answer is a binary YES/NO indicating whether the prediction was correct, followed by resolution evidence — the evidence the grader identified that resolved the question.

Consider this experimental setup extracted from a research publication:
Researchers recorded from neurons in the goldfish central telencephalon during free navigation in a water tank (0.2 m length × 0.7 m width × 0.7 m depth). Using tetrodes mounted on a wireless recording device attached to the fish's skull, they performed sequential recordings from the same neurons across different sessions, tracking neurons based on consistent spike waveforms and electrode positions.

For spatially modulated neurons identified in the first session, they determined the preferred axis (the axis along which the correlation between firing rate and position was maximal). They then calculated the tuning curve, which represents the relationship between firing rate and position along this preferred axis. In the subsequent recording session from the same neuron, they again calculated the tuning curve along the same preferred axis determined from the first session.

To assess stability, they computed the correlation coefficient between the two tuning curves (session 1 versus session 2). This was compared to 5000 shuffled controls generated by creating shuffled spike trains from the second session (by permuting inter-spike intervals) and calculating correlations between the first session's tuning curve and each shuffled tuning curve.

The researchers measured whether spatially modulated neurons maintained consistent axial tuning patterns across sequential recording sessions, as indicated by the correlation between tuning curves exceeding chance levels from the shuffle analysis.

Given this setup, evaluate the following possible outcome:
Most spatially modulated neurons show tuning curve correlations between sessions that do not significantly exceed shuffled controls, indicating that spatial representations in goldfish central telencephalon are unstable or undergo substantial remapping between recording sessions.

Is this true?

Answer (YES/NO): NO